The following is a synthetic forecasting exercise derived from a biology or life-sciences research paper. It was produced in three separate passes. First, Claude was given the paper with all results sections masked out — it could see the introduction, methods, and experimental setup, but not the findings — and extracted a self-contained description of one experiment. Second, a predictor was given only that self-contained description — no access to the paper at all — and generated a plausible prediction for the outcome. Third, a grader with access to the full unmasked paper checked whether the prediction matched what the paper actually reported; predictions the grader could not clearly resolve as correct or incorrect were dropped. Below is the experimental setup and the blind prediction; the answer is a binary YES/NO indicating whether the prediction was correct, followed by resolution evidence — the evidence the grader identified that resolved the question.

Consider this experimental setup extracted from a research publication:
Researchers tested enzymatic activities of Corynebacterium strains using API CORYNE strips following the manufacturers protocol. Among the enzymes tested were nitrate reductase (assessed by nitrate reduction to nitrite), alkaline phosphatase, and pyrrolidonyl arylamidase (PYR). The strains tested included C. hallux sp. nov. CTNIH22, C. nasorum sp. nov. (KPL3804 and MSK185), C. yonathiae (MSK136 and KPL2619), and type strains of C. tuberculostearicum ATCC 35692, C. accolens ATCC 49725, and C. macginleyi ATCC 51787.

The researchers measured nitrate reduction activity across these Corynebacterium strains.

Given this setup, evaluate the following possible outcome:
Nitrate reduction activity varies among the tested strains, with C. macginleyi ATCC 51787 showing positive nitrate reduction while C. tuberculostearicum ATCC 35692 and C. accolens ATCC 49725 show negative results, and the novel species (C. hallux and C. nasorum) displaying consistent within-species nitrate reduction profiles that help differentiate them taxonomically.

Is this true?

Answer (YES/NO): NO